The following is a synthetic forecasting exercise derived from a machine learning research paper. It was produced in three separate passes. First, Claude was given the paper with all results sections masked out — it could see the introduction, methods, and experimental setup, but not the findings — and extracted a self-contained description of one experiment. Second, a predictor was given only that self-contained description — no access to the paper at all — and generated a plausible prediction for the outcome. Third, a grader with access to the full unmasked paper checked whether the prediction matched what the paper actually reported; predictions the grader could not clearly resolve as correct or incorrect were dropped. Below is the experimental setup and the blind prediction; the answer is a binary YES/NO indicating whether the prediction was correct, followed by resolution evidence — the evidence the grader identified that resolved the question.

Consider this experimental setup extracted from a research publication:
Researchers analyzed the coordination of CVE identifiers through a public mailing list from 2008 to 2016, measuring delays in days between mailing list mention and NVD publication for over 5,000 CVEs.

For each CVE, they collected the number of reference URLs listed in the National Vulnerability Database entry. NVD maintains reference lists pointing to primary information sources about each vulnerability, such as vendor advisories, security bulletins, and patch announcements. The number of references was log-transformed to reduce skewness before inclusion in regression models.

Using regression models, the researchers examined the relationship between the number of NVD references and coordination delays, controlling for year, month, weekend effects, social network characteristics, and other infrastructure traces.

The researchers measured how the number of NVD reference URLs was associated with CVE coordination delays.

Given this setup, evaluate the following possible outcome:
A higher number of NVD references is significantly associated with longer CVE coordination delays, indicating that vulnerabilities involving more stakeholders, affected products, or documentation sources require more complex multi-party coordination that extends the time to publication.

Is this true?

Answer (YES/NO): NO